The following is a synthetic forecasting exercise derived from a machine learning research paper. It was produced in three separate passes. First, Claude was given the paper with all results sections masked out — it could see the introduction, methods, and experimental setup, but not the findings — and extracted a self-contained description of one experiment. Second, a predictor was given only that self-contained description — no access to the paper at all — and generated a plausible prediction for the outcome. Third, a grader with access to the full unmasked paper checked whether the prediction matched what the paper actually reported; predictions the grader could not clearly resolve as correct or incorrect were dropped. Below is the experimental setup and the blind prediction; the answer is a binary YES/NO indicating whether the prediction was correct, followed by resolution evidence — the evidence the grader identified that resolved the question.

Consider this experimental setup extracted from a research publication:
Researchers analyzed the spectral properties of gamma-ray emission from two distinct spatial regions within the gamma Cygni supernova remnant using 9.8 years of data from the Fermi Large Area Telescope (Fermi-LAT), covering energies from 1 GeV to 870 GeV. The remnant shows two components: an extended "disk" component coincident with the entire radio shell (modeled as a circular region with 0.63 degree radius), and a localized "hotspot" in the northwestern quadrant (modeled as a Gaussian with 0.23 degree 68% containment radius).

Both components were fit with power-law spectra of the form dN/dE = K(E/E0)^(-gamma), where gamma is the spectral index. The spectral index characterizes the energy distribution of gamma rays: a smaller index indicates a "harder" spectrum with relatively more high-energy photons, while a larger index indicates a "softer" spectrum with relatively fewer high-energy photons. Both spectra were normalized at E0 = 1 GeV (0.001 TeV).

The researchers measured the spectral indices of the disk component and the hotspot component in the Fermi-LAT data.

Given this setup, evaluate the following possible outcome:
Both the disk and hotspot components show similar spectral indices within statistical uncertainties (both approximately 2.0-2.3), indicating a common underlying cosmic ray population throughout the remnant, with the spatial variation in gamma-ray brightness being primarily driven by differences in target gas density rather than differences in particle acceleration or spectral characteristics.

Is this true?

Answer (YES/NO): YES